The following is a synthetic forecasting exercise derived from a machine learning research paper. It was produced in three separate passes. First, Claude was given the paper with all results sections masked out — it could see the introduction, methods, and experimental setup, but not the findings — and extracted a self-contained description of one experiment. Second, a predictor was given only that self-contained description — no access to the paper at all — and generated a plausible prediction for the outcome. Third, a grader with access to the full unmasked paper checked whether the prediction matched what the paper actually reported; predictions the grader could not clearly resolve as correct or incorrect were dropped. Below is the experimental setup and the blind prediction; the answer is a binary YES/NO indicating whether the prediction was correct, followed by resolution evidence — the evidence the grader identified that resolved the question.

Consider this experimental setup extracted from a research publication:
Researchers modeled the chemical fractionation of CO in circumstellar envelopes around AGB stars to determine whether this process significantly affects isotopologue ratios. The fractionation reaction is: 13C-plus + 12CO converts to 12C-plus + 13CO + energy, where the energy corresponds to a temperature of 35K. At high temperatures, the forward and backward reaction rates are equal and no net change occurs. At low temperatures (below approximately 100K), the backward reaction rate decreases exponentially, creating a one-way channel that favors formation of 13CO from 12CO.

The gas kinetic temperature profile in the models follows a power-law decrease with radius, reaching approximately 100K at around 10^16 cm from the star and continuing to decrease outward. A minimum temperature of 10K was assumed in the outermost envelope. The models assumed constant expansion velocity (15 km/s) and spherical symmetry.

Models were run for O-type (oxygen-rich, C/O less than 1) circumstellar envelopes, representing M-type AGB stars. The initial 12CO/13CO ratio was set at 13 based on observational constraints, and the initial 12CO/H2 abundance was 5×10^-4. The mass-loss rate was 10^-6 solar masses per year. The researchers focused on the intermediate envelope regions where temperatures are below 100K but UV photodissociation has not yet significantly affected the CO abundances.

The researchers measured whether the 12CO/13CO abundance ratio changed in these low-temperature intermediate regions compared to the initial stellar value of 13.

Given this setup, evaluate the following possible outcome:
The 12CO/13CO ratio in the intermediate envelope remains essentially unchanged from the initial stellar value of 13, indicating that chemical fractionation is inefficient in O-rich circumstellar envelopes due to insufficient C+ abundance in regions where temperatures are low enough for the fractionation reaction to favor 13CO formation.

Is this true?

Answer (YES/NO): NO